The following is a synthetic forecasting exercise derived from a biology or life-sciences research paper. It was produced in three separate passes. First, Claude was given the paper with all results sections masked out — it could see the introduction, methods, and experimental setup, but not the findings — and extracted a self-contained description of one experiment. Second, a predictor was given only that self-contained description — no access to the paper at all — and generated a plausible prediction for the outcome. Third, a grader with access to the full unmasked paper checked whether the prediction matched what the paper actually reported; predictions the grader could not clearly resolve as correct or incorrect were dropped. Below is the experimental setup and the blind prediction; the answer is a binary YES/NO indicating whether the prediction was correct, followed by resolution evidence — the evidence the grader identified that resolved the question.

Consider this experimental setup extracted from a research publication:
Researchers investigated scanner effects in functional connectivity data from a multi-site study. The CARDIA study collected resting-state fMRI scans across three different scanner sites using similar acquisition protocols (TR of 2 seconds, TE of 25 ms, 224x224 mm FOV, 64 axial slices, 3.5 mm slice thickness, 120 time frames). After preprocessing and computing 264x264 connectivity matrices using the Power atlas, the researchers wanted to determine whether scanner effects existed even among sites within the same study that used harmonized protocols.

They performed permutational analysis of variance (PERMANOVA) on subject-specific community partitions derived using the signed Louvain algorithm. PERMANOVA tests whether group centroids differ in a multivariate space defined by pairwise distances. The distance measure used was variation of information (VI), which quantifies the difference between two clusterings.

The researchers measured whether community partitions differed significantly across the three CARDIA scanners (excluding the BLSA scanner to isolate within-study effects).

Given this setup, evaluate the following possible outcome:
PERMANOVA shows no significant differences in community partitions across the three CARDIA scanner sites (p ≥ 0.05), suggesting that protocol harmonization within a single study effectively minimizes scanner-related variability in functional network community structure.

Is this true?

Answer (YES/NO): NO